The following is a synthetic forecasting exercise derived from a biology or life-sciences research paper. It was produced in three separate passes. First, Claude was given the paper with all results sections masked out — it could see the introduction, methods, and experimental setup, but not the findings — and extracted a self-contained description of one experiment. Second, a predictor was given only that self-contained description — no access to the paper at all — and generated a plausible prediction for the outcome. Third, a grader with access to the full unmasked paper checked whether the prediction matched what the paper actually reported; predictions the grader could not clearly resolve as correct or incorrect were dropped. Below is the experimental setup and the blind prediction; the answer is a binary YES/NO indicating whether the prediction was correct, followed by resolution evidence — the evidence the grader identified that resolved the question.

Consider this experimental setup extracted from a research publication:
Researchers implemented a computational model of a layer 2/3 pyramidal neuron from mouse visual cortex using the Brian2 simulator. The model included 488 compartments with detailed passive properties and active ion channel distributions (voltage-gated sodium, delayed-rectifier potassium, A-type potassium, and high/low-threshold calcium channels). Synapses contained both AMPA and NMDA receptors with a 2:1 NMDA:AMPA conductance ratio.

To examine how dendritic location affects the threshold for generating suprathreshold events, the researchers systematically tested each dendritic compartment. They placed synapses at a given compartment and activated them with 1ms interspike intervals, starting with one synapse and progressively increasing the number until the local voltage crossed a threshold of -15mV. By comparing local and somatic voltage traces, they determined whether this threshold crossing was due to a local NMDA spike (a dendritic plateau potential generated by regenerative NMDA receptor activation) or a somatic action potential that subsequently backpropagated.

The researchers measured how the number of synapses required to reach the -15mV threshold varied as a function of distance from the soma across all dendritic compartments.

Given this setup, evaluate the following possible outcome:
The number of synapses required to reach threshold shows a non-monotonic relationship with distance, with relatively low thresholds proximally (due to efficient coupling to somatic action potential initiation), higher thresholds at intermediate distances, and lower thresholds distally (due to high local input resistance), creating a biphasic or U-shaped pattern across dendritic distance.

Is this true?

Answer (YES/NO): NO